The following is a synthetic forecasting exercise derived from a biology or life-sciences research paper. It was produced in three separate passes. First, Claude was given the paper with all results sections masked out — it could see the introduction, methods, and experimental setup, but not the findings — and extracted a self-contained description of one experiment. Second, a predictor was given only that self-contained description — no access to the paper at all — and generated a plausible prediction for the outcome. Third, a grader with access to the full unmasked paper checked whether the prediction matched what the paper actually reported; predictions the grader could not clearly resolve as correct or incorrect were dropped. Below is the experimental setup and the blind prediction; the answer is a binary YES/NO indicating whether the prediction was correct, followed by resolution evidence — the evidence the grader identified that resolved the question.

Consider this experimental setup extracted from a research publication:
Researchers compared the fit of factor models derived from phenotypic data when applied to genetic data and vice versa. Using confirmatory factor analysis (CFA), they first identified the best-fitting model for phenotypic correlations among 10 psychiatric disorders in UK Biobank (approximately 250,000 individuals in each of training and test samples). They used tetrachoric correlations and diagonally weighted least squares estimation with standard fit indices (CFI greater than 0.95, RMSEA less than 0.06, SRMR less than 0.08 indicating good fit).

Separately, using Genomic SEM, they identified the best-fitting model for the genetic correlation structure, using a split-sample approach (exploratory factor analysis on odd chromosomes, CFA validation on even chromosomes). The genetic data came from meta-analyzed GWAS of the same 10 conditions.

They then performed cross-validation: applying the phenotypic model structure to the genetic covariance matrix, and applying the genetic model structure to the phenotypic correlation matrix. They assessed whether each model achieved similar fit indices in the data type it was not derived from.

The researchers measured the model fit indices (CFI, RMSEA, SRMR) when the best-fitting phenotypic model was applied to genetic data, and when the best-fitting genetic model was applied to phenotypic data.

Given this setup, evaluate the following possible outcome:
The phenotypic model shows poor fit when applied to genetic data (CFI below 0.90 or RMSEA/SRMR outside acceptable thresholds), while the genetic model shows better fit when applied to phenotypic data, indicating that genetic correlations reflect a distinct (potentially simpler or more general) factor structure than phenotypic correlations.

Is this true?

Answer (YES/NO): NO